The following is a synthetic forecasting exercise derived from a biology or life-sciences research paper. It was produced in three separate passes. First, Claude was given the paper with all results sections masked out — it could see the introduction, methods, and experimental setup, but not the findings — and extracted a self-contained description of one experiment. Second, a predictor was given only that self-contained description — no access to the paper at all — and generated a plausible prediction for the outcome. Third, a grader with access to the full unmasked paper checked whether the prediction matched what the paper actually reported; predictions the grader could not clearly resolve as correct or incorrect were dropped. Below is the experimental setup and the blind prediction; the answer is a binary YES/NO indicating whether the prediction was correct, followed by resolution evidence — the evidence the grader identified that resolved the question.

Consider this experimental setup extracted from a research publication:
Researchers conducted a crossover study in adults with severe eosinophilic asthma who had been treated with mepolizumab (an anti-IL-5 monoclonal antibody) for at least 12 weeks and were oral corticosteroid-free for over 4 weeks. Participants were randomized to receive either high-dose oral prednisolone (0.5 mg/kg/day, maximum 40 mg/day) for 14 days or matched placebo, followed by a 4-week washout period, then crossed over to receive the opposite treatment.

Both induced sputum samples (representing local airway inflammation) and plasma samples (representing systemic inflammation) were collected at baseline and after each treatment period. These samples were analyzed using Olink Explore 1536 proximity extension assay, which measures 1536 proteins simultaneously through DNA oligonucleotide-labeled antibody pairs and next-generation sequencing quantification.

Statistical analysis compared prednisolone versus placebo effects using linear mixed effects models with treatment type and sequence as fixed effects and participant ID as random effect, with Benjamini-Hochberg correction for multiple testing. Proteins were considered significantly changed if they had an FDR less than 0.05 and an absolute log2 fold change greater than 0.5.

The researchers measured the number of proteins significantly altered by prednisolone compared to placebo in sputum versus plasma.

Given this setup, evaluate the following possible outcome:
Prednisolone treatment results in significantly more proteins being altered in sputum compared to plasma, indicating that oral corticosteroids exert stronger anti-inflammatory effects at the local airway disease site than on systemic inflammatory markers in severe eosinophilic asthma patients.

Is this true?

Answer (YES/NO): YES